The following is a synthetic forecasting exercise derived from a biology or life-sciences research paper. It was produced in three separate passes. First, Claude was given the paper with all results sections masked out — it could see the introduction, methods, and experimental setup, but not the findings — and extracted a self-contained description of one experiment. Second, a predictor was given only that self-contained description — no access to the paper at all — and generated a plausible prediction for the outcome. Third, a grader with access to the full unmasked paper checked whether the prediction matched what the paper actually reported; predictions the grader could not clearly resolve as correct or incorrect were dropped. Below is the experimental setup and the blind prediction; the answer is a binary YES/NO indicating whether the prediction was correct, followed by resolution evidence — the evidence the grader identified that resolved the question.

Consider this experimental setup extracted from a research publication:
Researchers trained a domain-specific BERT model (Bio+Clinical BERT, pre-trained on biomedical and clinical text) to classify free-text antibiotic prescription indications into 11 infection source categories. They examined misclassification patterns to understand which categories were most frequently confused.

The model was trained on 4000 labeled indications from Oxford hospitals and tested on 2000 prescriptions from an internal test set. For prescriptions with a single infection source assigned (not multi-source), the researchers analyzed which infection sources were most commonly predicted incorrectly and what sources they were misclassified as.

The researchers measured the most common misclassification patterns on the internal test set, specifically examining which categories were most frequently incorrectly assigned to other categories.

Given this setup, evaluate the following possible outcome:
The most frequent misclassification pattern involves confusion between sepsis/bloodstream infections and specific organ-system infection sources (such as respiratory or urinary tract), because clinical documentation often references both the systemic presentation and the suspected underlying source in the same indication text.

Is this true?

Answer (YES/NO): NO